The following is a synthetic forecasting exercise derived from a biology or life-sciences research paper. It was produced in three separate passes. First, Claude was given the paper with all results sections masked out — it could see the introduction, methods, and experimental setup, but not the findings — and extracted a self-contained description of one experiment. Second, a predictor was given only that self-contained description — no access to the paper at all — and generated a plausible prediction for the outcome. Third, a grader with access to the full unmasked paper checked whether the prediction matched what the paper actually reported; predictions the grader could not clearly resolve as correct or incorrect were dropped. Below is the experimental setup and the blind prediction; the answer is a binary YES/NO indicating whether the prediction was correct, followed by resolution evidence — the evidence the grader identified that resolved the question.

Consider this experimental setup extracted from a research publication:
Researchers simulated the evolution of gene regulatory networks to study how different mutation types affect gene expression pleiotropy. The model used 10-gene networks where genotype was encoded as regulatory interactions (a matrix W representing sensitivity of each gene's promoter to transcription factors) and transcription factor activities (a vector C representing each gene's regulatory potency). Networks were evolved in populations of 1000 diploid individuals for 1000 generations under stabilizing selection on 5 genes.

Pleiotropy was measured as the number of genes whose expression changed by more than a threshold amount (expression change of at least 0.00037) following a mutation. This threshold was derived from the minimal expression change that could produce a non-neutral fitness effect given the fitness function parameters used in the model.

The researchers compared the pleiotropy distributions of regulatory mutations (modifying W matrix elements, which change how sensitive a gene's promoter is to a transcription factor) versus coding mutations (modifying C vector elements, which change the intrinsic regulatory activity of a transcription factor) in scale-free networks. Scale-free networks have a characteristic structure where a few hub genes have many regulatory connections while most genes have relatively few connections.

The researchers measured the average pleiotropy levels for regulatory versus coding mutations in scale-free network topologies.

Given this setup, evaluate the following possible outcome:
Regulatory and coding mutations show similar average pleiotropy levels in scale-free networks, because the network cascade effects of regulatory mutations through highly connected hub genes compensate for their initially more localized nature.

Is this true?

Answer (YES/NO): NO